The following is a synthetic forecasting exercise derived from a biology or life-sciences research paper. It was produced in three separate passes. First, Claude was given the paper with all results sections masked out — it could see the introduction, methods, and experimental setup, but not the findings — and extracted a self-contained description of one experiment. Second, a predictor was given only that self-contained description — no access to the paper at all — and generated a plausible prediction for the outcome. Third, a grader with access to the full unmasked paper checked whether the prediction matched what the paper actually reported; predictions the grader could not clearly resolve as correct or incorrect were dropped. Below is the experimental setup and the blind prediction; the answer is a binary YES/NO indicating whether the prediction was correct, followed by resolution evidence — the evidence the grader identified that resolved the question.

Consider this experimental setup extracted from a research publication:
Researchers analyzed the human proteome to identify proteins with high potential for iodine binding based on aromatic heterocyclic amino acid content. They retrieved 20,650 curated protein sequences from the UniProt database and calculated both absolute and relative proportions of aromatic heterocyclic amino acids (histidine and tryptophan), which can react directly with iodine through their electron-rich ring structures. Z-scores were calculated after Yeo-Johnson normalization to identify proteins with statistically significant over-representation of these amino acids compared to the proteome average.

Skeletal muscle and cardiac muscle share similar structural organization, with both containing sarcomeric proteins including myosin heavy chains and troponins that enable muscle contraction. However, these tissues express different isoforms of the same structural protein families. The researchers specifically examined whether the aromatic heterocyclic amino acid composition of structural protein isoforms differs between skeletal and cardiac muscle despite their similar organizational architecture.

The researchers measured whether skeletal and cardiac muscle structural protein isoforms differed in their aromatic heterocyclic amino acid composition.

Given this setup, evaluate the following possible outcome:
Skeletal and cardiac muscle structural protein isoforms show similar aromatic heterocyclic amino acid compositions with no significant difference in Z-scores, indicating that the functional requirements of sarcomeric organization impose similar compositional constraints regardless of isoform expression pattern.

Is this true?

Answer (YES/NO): NO